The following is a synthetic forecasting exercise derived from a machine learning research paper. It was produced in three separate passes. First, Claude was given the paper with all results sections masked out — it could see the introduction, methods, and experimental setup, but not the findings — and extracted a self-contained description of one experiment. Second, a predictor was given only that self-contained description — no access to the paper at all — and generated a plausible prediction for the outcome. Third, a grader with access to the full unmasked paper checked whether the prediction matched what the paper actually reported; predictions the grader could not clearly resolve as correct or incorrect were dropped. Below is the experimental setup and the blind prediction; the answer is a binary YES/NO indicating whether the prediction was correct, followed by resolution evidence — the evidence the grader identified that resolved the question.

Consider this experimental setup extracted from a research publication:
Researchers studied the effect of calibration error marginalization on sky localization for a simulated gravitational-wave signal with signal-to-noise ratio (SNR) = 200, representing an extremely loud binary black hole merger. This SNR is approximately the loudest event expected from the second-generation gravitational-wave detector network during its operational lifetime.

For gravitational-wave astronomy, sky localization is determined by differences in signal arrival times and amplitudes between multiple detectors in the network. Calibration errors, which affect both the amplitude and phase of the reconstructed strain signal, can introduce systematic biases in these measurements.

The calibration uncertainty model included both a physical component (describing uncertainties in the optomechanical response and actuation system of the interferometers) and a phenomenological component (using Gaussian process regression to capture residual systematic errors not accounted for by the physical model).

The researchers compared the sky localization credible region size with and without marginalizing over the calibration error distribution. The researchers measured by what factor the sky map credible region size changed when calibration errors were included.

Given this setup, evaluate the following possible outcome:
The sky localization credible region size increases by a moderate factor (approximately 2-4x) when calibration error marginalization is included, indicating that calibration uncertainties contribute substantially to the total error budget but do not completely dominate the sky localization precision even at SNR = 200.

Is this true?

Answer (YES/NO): YES